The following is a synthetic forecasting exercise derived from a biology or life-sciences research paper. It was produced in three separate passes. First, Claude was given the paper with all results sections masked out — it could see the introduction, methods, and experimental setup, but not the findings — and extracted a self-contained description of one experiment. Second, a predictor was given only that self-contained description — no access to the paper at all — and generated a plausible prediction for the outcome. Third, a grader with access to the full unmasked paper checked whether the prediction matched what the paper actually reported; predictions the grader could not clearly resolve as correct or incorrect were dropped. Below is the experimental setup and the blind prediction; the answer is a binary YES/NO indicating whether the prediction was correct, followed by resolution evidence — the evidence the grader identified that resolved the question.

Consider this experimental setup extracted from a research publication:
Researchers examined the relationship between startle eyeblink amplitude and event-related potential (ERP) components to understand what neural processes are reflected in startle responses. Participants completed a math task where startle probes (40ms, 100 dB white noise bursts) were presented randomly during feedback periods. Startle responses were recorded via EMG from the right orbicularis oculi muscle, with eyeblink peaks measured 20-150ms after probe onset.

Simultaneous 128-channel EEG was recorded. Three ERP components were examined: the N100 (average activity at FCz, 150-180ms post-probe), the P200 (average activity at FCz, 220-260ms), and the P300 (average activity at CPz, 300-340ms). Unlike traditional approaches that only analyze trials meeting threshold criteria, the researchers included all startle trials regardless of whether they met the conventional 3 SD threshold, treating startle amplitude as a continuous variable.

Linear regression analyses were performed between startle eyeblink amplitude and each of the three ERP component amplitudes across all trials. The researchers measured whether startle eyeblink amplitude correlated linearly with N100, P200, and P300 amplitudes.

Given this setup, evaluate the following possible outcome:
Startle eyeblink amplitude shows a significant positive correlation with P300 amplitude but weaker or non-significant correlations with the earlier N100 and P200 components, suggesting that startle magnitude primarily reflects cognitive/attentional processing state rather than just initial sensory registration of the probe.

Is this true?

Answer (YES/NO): NO